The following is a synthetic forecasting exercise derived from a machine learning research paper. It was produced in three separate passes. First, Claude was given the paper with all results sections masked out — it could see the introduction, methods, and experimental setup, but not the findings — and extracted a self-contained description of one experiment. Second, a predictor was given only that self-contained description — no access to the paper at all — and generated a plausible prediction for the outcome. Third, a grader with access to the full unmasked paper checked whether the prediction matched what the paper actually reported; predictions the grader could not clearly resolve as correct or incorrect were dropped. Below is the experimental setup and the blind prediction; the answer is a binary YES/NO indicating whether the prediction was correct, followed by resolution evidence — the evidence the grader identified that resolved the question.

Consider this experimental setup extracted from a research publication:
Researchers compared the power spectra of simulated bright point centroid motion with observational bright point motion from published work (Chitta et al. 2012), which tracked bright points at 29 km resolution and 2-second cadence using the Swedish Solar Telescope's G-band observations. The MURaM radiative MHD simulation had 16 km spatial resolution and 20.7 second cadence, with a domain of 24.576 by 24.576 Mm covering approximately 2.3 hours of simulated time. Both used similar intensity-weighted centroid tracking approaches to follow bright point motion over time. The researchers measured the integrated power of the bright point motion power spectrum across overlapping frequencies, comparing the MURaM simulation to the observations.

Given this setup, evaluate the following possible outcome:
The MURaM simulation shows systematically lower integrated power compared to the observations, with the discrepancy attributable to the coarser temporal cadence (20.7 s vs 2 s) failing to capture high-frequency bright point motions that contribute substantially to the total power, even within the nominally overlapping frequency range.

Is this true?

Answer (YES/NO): NO